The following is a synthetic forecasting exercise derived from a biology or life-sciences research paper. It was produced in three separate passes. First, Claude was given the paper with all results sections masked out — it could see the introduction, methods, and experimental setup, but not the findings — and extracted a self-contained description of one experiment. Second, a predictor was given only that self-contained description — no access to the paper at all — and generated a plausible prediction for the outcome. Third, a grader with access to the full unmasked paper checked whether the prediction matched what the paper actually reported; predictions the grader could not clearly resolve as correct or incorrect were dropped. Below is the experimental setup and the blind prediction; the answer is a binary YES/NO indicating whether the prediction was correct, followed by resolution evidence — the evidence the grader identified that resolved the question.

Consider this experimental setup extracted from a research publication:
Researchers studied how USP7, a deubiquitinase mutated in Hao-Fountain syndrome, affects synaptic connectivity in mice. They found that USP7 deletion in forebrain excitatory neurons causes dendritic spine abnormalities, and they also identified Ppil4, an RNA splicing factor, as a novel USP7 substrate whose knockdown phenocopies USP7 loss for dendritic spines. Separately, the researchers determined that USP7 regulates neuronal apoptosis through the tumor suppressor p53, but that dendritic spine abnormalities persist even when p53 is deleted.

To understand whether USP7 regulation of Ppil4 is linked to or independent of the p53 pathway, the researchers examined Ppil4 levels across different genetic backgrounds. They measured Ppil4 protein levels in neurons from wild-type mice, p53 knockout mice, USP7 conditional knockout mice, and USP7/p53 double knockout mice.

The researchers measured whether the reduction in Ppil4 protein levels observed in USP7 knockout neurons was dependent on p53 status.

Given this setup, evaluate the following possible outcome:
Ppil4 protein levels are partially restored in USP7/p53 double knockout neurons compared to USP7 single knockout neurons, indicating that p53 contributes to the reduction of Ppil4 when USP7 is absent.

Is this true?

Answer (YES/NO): NO